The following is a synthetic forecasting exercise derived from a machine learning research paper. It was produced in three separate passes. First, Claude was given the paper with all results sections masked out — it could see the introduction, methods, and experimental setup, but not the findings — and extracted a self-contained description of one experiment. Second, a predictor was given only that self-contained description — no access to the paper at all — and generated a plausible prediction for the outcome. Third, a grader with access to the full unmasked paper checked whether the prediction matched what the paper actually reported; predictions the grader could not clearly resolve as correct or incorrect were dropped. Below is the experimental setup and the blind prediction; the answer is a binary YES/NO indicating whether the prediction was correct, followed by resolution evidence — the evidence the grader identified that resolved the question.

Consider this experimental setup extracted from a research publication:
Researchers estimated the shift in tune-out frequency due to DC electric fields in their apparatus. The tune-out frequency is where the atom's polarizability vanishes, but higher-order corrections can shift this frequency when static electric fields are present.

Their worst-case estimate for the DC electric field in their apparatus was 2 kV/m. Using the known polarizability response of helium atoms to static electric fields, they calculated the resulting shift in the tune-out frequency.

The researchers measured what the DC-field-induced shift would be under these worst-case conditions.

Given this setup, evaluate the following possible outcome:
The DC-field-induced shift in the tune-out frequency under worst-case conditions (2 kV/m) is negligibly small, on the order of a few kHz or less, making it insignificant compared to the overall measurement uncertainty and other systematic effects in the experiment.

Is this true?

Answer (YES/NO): NO